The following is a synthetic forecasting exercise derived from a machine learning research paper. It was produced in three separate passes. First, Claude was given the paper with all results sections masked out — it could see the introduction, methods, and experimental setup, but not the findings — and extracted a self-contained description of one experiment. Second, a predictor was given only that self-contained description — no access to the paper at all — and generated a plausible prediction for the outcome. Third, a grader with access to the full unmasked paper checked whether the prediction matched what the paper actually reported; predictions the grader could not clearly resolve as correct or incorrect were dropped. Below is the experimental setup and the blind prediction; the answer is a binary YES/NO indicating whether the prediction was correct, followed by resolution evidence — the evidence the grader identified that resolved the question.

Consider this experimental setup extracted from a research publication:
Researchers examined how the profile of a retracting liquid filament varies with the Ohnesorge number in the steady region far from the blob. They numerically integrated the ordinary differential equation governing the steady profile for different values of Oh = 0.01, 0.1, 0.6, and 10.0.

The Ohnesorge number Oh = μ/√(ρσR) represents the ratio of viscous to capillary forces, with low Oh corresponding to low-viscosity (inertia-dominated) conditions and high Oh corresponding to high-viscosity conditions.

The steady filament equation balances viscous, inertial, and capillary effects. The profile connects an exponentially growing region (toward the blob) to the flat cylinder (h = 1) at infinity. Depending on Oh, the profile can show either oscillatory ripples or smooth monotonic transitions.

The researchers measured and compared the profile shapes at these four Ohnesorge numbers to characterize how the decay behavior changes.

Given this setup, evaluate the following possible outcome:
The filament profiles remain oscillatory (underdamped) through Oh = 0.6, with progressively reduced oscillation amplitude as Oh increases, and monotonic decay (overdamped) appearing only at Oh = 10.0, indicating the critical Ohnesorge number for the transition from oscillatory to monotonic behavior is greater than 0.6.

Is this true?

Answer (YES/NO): NO